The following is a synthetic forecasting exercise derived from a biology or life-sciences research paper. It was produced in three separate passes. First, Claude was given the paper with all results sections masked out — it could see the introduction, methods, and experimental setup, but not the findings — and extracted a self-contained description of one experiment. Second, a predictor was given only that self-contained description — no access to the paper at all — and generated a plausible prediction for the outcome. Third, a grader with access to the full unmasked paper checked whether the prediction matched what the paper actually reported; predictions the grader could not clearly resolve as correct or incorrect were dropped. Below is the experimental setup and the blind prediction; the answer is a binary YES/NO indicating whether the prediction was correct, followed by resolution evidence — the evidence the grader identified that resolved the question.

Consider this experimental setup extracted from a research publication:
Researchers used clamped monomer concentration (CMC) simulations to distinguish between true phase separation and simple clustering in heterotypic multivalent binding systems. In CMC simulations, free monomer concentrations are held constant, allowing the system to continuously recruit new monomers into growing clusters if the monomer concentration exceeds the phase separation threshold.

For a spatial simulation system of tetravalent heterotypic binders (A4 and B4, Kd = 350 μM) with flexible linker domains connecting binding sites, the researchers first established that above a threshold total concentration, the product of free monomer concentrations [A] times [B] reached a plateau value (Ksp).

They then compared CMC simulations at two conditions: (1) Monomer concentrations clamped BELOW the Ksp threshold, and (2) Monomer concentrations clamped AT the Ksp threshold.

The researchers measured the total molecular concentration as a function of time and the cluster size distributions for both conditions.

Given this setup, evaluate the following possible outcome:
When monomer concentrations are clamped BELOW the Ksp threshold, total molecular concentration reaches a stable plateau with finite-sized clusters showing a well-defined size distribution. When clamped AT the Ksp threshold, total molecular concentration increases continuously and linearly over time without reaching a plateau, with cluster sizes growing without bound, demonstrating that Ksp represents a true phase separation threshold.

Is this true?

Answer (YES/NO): NO